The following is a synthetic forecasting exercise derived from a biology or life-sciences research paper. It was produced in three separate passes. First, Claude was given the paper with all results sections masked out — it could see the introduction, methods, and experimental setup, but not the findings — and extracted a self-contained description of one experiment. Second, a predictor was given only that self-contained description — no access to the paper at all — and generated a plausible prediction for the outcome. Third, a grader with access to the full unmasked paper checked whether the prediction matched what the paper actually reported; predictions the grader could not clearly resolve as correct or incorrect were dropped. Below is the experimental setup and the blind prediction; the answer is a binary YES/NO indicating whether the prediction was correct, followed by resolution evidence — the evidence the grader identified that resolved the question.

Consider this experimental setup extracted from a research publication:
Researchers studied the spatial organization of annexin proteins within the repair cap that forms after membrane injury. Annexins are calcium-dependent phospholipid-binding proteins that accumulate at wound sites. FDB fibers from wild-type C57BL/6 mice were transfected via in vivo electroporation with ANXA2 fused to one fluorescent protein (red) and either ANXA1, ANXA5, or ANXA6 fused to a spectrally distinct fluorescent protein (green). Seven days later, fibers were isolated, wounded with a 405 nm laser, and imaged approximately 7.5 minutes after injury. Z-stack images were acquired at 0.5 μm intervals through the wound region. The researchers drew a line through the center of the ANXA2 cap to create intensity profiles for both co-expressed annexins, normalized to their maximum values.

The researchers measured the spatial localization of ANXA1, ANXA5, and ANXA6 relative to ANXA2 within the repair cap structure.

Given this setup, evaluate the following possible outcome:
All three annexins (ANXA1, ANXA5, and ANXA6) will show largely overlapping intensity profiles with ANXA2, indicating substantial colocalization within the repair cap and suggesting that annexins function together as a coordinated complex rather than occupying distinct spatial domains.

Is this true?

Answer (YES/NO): NO